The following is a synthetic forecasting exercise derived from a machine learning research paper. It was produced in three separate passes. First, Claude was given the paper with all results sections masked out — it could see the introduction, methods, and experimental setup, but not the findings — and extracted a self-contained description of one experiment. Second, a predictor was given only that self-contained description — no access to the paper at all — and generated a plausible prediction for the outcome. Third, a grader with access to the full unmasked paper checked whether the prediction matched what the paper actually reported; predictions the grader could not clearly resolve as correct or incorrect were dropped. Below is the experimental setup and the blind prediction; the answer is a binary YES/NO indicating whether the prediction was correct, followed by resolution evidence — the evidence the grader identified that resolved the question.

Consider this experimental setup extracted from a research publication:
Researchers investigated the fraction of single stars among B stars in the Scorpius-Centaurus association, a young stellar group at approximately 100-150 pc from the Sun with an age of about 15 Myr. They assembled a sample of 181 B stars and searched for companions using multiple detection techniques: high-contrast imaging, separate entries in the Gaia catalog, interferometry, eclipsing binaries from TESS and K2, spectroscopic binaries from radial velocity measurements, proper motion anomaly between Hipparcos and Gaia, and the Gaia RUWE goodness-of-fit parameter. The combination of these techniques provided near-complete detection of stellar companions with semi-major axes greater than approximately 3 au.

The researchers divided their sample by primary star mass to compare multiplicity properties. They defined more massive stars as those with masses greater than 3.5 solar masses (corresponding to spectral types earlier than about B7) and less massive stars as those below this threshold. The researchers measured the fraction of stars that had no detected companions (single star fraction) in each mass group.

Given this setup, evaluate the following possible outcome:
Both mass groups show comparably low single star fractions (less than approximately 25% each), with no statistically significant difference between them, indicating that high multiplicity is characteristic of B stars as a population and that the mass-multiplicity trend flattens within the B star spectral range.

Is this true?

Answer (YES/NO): NO